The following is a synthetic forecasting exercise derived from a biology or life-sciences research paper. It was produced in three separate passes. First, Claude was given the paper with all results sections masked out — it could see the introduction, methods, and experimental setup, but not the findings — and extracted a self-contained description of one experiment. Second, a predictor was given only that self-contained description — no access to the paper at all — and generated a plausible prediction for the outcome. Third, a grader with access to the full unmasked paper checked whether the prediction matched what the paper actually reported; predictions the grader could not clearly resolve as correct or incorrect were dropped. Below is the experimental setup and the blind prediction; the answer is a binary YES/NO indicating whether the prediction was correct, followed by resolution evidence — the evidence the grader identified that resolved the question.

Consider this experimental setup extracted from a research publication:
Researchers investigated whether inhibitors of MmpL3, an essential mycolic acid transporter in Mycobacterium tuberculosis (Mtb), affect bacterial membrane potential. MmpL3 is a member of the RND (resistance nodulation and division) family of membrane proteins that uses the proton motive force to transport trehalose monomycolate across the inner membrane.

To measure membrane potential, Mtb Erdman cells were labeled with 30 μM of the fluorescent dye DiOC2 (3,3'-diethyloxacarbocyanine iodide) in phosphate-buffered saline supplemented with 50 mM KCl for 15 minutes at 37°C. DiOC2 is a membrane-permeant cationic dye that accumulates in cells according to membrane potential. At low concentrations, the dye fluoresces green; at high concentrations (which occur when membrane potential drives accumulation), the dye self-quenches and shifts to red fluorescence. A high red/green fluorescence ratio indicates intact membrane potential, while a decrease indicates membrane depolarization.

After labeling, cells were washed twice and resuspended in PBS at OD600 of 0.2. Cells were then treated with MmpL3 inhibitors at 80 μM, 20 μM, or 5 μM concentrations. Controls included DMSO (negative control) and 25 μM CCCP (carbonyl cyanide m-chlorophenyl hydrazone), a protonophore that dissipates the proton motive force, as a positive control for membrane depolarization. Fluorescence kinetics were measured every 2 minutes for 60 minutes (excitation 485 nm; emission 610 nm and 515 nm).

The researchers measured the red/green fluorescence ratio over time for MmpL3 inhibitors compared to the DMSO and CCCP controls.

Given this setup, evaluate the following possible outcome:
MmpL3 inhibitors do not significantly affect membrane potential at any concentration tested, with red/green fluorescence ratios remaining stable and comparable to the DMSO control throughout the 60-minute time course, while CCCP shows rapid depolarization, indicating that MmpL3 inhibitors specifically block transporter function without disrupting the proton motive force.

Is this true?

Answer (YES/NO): NO